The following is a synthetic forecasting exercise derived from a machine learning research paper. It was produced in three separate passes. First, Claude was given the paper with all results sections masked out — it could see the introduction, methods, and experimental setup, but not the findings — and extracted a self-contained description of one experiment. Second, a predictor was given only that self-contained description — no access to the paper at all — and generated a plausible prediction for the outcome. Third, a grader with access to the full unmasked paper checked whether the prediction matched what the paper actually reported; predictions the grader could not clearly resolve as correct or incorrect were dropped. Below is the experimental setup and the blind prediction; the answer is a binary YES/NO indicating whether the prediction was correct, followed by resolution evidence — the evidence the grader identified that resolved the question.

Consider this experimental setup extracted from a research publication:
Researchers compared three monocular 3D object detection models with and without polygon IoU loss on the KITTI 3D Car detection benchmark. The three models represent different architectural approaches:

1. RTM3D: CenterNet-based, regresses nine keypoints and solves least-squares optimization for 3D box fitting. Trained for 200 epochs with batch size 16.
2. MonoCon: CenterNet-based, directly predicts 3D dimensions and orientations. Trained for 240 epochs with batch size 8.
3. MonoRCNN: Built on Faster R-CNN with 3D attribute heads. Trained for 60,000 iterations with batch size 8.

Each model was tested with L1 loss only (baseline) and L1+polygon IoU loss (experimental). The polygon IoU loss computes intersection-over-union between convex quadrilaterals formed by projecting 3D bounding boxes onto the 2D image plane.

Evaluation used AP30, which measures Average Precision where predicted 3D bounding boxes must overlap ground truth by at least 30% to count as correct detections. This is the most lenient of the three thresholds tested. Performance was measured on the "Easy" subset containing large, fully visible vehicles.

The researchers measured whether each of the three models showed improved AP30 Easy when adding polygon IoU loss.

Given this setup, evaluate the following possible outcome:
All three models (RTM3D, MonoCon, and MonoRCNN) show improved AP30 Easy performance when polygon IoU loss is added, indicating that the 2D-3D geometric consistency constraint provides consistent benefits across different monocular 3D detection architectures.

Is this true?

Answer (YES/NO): NO